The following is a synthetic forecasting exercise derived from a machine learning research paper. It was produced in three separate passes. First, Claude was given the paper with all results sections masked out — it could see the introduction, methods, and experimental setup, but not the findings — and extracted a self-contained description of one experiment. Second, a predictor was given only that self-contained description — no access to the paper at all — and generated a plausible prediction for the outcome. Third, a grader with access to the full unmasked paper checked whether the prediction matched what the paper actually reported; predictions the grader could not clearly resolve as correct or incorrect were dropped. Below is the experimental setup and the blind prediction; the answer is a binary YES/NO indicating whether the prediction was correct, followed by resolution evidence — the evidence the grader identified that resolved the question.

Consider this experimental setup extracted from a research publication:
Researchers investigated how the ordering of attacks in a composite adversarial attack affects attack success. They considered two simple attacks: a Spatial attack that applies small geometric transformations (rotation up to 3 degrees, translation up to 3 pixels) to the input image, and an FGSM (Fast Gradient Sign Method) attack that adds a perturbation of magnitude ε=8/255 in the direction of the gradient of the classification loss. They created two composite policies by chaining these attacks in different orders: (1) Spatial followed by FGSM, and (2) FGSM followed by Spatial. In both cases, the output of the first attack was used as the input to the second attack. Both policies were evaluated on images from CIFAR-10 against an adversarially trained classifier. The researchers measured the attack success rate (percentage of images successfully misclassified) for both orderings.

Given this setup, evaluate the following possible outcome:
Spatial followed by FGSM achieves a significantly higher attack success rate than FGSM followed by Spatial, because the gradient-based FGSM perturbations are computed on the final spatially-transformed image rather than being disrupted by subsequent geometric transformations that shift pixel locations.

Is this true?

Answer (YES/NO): YES